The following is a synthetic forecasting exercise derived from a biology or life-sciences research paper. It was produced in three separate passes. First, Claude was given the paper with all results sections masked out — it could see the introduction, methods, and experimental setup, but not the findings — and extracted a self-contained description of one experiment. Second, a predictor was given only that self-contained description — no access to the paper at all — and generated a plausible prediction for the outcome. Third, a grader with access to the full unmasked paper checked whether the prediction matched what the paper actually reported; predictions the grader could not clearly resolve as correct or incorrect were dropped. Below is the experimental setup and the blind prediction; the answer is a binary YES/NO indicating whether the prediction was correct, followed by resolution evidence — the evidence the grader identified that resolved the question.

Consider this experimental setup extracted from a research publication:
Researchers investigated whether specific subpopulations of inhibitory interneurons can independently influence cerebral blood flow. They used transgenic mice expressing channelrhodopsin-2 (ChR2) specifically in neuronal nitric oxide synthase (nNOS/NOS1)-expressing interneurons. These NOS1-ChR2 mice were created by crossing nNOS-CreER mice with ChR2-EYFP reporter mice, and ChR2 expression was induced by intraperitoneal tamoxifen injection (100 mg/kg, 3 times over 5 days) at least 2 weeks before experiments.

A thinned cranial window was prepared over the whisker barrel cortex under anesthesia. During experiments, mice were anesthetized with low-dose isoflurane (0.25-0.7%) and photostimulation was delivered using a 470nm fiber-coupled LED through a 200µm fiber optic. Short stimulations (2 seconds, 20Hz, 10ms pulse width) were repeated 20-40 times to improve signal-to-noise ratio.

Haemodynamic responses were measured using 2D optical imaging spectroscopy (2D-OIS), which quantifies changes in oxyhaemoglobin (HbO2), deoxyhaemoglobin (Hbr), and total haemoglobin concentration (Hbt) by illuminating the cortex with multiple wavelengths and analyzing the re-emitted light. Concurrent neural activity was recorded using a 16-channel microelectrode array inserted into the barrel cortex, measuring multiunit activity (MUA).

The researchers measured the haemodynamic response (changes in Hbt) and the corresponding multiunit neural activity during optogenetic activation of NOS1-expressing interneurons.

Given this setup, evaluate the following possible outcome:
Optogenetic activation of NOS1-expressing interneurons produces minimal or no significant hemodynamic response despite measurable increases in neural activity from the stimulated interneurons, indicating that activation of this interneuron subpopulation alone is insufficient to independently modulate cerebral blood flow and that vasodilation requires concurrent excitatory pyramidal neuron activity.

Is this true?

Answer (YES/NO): NO